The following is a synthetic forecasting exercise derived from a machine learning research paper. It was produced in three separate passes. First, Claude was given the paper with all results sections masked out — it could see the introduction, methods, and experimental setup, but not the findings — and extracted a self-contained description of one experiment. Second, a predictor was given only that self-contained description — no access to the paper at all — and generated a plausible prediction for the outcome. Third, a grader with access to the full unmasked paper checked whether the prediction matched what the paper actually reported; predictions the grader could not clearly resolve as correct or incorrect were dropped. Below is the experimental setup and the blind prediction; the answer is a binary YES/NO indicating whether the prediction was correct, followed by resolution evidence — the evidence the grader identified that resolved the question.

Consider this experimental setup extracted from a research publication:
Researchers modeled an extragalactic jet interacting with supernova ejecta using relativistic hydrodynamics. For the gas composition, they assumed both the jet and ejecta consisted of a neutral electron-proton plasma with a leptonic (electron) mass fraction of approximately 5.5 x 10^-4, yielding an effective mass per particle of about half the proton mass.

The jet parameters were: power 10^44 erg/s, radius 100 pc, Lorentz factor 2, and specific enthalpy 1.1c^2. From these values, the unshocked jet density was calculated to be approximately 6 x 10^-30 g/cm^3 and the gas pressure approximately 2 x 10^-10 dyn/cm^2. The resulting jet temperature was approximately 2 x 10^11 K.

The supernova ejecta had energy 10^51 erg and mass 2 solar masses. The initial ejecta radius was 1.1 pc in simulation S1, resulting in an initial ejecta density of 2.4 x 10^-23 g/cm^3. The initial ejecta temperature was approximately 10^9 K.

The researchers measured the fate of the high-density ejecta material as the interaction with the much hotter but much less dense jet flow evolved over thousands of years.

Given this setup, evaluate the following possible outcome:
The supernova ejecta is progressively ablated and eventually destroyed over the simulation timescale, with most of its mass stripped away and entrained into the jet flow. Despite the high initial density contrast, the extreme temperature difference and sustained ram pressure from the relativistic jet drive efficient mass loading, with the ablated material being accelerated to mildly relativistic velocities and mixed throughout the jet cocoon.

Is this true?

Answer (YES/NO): YES